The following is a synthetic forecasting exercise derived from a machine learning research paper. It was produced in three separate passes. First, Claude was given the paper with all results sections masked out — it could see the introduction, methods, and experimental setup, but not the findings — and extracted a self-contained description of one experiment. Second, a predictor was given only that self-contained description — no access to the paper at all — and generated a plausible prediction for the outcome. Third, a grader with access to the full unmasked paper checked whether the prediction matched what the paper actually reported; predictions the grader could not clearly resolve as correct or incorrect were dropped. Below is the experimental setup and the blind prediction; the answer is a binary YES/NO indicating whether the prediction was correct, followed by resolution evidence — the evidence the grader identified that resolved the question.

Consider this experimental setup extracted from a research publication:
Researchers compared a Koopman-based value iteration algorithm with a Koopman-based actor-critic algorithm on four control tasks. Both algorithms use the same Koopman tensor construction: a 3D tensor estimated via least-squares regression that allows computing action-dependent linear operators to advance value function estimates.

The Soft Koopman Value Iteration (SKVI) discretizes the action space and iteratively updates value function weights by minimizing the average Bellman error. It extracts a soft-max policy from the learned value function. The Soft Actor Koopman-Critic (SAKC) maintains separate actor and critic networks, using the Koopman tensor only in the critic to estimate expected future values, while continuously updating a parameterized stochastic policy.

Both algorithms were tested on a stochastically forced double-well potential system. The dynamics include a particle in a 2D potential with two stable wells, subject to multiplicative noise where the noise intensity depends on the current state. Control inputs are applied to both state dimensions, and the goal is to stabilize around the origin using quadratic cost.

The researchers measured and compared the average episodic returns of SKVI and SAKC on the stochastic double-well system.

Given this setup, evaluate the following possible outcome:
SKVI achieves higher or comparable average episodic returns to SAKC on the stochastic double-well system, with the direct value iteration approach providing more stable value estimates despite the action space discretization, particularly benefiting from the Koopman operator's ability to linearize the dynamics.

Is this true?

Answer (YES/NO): NO